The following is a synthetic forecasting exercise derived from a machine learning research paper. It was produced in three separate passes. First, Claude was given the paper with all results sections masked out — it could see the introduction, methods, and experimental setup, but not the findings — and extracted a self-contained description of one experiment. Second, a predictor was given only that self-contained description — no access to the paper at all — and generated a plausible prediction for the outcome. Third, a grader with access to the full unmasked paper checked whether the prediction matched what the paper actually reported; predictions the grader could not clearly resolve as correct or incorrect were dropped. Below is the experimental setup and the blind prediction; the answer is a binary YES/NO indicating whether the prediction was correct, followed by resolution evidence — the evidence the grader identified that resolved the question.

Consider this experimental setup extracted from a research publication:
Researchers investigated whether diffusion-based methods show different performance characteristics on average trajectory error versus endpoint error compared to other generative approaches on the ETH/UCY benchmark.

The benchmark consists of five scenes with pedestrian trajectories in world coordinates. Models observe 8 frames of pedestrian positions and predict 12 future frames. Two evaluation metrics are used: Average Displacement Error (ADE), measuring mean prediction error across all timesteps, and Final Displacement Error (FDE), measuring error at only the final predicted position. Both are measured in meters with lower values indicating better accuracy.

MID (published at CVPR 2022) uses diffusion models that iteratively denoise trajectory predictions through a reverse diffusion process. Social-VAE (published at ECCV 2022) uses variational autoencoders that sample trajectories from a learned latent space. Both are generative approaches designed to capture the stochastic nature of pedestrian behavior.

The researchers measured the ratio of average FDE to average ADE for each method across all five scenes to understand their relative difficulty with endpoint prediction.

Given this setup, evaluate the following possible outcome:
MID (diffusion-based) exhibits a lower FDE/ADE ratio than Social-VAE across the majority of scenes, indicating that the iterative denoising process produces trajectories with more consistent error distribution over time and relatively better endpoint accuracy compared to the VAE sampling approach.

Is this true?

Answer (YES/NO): NO